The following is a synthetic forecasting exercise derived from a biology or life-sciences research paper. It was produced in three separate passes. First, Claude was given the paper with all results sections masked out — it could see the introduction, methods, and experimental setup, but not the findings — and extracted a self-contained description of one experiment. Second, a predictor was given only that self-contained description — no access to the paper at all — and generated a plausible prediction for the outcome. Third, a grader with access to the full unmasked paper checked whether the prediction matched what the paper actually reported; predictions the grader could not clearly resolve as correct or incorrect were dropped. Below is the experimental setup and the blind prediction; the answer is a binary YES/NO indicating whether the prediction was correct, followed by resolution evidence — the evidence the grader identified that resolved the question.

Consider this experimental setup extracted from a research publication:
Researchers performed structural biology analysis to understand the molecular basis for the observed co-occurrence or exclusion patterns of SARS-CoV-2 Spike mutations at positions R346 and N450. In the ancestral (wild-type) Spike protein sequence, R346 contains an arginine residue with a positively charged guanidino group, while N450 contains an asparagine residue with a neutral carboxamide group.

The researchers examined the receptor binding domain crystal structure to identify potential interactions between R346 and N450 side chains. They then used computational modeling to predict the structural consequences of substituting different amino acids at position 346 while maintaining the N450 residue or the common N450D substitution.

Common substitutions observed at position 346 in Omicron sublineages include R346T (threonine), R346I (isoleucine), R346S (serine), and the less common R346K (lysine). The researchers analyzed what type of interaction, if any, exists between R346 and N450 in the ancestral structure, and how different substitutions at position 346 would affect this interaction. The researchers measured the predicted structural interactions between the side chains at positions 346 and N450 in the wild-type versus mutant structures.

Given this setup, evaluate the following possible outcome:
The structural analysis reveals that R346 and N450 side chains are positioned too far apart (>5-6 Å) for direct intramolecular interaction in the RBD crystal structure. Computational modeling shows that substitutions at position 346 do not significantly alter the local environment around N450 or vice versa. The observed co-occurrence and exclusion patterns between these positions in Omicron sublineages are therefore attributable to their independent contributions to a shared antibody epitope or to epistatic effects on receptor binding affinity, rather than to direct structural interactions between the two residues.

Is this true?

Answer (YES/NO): NO